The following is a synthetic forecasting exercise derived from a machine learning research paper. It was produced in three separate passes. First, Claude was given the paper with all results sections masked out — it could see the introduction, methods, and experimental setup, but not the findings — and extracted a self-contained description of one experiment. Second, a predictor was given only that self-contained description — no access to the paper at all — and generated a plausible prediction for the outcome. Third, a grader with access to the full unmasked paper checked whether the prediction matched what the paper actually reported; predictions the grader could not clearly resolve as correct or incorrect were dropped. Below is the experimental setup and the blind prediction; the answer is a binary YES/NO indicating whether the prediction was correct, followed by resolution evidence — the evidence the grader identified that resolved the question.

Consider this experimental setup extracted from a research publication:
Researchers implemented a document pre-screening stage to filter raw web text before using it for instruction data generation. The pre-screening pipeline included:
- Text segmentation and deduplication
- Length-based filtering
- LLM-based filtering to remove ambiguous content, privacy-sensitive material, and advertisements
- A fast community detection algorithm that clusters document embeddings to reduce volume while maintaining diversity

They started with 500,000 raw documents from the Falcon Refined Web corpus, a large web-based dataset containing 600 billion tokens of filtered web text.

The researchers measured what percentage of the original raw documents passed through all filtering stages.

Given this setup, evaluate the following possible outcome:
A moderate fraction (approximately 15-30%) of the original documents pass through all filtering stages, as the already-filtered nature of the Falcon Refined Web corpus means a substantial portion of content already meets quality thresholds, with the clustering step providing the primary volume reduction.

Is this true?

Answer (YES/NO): NO